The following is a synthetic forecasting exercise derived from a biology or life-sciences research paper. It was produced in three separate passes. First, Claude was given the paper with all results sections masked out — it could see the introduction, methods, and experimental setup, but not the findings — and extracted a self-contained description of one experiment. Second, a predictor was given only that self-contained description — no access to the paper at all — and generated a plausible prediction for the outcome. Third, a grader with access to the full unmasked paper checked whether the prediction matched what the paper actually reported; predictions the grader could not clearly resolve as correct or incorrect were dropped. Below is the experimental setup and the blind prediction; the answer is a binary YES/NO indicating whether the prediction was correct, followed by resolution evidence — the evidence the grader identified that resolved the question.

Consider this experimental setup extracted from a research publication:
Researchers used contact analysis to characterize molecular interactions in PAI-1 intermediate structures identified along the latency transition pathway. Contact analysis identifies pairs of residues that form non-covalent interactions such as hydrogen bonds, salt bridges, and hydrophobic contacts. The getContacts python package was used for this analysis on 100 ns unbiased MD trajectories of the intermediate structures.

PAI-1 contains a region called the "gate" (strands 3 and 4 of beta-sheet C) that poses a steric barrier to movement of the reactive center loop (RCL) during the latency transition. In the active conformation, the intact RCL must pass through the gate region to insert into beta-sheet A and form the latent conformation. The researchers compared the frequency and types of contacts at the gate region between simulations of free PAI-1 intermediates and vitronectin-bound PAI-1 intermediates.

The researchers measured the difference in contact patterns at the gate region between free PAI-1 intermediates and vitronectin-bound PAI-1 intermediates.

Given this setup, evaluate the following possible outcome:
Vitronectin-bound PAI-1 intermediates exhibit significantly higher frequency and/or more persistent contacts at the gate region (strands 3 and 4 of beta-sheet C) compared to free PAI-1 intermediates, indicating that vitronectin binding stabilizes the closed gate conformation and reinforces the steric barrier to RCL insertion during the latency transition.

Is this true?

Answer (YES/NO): YES